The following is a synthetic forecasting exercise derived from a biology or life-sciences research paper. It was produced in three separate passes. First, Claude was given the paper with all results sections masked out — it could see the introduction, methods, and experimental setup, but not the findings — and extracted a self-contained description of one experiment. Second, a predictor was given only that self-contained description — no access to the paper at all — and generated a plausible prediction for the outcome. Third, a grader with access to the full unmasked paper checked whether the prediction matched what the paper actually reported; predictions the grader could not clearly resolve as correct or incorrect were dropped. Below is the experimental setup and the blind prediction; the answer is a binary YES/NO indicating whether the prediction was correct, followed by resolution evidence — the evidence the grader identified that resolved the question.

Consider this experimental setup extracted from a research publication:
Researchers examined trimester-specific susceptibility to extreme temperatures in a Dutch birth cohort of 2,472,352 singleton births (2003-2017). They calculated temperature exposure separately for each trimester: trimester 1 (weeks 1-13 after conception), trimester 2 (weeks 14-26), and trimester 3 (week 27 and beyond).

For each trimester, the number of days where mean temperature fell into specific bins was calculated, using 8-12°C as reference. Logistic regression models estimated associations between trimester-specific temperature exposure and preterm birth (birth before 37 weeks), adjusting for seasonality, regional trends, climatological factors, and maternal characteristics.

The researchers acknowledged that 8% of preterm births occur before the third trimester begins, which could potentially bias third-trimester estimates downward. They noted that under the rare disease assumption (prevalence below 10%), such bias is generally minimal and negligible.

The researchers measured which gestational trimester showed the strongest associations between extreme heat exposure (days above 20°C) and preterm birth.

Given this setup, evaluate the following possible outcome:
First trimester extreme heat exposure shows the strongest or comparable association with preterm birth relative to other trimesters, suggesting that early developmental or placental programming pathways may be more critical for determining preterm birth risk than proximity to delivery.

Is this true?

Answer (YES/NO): NO